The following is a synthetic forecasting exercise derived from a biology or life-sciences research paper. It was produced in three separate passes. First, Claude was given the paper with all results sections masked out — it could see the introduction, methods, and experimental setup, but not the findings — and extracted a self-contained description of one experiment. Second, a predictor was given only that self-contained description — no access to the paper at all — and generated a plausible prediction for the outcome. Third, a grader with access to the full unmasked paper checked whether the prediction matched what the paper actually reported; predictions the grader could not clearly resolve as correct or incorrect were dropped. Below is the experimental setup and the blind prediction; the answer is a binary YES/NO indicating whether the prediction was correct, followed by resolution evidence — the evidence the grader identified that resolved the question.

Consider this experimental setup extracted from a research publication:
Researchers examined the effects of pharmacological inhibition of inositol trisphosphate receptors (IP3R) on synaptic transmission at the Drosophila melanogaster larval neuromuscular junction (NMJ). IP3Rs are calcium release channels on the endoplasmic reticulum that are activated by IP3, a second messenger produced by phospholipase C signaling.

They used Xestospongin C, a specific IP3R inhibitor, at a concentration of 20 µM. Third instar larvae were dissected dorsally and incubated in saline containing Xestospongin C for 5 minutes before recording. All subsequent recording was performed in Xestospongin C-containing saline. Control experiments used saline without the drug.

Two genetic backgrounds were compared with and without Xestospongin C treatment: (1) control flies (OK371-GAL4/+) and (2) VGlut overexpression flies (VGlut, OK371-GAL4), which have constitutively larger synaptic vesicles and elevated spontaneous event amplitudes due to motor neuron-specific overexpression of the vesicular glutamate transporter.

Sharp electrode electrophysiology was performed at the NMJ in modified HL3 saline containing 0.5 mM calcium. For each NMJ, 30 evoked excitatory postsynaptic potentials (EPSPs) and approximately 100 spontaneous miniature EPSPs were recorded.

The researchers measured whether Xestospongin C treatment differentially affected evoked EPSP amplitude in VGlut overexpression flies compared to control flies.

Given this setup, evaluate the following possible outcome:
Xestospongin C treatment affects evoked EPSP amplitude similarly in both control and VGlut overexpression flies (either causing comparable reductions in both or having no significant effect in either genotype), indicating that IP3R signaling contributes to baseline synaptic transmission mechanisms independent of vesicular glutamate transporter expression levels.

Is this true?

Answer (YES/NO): NO